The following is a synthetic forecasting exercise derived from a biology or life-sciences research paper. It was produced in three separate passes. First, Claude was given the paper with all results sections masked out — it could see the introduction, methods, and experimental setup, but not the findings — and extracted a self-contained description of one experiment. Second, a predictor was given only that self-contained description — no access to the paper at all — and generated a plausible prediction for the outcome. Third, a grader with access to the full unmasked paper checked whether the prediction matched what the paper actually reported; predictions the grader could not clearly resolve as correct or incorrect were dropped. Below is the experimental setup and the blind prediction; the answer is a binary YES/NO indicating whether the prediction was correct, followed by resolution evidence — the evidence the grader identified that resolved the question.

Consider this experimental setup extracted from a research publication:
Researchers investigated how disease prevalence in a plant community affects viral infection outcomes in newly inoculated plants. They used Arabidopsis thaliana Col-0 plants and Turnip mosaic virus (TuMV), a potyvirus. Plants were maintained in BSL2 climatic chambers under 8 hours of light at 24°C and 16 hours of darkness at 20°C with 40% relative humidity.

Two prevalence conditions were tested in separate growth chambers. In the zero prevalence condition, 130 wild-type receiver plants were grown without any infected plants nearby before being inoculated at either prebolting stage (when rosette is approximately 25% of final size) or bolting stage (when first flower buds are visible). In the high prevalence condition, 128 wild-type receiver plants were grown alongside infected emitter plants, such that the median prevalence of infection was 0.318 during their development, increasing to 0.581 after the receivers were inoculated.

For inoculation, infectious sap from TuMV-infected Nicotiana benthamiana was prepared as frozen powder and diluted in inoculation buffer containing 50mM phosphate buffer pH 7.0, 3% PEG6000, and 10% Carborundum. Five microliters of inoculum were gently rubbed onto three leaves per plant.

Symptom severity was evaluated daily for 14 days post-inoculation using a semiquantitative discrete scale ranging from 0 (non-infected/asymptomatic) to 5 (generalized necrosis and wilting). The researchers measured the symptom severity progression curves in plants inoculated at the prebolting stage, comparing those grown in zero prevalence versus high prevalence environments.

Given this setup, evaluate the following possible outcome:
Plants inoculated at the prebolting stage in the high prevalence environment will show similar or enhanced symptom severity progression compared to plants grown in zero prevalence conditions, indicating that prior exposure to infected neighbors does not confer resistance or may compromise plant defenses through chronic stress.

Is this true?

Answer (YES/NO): NO